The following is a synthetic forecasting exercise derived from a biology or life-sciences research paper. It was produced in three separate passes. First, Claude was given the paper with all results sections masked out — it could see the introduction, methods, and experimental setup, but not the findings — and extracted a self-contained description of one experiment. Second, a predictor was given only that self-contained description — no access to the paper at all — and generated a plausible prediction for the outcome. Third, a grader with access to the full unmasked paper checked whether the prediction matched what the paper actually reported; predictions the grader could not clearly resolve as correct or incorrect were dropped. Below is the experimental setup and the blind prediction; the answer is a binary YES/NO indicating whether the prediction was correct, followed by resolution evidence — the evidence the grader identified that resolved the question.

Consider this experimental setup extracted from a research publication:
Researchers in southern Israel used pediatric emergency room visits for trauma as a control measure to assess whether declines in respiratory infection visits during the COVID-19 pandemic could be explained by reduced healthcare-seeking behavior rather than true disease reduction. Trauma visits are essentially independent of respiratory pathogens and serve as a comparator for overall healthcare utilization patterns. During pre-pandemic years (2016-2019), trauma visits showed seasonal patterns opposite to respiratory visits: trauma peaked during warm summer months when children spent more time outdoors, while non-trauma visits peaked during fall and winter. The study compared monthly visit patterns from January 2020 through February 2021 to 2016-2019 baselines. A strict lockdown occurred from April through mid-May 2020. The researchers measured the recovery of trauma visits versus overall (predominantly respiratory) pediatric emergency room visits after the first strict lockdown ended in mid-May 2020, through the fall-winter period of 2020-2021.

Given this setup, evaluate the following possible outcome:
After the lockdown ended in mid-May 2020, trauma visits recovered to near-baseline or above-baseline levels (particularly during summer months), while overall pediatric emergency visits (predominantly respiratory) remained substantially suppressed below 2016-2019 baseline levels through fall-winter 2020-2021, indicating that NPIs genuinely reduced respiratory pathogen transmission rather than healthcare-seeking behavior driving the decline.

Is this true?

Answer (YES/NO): YES